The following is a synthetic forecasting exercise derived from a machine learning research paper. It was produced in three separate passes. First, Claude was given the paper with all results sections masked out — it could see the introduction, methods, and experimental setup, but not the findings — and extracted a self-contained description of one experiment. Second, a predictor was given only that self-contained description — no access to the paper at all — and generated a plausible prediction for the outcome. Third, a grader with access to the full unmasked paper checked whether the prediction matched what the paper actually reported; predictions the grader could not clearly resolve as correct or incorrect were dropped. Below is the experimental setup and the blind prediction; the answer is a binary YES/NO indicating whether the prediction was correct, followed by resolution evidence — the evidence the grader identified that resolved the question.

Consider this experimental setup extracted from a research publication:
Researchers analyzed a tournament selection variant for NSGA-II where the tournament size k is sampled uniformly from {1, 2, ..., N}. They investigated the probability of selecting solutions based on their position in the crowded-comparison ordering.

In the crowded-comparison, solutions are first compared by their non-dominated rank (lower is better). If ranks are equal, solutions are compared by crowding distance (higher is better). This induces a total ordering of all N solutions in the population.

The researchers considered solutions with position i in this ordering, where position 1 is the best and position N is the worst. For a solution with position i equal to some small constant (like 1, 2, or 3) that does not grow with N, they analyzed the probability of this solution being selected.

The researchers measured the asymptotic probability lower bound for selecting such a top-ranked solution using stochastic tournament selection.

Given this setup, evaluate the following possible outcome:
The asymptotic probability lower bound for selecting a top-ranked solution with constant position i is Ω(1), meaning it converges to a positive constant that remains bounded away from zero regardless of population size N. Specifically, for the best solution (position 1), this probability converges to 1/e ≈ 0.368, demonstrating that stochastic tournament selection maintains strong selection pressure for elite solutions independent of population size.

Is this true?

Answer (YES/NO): NO